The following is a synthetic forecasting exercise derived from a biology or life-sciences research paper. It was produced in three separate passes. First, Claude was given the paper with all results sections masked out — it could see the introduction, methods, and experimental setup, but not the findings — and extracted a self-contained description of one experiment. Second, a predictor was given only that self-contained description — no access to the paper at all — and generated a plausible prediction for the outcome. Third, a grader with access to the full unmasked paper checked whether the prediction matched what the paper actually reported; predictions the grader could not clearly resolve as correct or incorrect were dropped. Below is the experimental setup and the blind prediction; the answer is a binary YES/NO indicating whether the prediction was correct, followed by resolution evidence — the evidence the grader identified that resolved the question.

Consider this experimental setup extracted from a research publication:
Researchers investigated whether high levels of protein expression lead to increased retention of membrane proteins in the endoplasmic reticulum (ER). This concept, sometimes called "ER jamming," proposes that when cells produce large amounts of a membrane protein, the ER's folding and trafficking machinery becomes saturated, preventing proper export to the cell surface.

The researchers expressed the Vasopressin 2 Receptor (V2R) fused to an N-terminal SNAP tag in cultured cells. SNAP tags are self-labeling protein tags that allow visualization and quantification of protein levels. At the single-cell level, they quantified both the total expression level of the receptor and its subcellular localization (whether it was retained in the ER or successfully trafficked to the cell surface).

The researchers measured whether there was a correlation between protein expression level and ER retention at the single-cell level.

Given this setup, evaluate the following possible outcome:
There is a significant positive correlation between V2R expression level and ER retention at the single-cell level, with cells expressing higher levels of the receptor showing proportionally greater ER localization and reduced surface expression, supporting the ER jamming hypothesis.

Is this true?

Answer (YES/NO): NO